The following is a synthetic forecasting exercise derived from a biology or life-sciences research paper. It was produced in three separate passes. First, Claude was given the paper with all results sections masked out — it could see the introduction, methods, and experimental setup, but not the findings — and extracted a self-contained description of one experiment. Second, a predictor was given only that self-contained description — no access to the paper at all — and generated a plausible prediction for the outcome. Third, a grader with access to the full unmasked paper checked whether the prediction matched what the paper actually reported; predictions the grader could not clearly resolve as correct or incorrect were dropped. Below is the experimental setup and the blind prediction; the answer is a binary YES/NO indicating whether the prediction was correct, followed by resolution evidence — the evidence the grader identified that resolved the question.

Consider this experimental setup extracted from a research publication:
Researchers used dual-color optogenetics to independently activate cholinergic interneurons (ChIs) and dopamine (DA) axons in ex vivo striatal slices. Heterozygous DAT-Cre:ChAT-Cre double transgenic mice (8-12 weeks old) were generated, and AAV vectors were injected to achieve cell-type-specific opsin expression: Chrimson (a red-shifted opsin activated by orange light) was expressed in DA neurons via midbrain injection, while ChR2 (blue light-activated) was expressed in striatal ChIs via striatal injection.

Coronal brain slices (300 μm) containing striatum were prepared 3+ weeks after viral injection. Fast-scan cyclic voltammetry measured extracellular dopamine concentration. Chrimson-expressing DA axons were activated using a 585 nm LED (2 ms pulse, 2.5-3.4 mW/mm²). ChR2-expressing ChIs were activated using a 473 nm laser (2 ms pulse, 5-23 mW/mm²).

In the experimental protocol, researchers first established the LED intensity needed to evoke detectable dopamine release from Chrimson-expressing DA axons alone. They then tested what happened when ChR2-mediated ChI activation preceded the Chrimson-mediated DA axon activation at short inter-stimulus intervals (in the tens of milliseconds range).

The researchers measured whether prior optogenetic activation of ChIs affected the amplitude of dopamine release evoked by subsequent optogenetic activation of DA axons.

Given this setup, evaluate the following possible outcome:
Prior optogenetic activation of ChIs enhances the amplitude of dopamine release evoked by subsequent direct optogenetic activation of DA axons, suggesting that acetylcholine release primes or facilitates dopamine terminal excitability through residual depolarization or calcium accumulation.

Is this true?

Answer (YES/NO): NO